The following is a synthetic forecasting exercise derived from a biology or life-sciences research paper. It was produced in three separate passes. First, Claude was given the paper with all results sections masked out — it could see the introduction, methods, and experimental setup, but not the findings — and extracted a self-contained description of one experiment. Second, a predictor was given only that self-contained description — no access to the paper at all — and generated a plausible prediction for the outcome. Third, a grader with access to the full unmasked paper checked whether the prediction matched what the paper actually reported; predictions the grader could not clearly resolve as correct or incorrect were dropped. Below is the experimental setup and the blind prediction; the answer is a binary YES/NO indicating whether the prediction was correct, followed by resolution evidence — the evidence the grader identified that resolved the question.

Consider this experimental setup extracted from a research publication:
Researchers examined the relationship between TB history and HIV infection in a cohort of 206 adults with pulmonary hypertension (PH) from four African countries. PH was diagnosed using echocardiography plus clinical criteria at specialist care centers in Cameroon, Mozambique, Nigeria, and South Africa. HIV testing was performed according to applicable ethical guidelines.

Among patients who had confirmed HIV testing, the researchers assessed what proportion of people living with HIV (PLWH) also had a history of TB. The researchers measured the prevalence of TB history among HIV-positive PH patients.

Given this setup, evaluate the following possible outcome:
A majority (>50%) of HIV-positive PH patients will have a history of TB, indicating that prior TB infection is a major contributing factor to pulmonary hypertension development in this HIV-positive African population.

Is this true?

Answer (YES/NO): YES